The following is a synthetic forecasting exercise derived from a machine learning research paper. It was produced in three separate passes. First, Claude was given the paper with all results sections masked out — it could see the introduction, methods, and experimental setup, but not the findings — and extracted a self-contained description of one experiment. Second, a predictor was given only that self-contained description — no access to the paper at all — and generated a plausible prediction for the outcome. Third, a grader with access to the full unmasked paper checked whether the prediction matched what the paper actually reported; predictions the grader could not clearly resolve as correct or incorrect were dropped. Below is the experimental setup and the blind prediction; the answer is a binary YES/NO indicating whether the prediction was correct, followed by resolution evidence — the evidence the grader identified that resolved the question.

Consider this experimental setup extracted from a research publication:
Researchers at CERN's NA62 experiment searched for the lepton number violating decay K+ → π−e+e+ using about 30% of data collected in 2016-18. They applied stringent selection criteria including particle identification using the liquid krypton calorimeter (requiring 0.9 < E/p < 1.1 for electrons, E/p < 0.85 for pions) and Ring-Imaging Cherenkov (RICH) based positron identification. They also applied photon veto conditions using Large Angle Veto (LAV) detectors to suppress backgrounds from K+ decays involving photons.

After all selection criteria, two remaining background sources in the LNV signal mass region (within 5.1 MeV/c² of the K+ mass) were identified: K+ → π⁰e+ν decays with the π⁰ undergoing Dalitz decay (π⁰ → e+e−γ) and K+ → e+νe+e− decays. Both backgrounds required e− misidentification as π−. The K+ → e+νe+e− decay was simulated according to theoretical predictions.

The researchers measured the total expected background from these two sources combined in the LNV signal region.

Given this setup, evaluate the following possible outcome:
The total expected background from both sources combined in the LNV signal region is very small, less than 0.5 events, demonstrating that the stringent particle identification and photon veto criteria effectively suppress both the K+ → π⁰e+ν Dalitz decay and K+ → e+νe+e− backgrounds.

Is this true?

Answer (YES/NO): YES